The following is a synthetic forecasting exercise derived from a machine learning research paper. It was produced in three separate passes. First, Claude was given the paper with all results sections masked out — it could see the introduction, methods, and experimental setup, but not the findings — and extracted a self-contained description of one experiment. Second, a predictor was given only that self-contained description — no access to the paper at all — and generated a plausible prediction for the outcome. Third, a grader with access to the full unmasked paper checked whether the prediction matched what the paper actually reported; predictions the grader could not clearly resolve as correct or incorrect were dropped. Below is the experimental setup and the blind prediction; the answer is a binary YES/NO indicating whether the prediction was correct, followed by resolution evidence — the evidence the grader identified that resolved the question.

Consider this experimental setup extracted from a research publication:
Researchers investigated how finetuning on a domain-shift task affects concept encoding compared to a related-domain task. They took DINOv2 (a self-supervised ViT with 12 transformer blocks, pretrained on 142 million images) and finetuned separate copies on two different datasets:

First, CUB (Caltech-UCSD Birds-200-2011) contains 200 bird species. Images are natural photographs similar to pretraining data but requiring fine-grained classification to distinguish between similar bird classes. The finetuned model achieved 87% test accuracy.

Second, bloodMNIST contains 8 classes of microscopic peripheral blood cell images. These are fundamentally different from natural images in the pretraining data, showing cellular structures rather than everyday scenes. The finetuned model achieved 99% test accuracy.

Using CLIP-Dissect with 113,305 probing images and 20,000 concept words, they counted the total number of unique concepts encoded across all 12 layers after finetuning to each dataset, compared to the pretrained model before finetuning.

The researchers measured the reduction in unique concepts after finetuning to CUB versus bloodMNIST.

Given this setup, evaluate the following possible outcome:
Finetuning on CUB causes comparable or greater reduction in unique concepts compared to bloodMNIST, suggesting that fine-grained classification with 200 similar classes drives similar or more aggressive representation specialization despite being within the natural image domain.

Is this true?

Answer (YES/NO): NO